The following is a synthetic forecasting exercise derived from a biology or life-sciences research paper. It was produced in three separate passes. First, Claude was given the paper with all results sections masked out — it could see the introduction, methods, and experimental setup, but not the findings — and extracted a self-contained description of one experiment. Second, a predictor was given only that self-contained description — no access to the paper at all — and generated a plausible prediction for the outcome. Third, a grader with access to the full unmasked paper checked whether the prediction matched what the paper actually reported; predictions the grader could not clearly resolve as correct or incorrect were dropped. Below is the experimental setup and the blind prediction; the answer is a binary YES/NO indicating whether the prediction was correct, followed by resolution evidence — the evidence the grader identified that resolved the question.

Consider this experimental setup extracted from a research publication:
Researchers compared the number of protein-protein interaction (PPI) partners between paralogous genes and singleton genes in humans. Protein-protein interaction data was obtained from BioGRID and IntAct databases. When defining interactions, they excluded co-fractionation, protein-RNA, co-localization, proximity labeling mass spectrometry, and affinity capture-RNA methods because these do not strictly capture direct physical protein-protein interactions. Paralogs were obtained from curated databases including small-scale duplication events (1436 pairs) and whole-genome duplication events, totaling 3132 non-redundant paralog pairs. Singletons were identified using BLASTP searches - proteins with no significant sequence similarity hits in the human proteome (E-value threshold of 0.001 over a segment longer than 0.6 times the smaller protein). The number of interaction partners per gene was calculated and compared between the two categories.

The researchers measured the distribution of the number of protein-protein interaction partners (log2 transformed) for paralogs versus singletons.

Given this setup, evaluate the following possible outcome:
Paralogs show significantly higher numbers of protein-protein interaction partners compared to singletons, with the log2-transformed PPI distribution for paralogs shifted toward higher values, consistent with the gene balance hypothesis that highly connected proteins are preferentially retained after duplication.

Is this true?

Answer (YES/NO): NO